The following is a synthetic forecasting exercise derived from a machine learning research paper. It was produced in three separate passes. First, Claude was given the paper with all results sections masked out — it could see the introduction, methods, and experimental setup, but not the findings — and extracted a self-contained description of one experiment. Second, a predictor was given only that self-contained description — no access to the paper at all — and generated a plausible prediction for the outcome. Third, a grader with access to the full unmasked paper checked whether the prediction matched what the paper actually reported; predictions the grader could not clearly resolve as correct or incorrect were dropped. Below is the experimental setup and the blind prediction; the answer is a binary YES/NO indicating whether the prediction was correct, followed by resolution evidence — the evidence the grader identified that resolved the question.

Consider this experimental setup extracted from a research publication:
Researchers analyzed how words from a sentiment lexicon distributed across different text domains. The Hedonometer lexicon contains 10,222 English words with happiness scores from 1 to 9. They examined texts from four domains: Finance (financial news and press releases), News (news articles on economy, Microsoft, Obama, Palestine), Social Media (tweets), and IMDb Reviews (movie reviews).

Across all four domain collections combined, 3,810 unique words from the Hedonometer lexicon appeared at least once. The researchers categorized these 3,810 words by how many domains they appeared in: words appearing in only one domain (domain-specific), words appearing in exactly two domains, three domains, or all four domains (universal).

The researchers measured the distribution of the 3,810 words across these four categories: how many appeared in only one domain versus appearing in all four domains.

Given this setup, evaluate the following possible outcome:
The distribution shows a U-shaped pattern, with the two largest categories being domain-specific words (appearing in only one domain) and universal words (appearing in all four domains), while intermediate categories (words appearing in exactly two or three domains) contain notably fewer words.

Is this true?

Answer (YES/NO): NO